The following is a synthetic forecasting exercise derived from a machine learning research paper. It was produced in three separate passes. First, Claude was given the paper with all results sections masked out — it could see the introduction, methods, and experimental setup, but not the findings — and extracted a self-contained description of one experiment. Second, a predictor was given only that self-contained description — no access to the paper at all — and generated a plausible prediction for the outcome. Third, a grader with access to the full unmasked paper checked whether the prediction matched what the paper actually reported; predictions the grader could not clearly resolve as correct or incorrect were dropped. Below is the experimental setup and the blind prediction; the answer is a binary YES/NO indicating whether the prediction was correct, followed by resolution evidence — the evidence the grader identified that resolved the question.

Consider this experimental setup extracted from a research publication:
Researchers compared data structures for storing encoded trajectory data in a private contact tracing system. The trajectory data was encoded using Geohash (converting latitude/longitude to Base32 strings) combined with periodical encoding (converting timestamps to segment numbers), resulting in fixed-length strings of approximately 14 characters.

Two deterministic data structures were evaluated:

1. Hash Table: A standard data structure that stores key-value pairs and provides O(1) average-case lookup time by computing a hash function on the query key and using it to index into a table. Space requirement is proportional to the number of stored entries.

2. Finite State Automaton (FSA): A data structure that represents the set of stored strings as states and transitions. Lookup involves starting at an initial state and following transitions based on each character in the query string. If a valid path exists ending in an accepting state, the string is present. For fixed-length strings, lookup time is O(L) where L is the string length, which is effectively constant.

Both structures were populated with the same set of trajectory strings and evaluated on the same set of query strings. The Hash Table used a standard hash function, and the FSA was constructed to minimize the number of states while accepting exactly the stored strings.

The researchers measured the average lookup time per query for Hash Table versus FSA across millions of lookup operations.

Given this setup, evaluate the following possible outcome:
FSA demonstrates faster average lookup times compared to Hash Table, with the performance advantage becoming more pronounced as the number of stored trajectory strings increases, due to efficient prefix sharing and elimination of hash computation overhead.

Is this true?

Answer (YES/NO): YES